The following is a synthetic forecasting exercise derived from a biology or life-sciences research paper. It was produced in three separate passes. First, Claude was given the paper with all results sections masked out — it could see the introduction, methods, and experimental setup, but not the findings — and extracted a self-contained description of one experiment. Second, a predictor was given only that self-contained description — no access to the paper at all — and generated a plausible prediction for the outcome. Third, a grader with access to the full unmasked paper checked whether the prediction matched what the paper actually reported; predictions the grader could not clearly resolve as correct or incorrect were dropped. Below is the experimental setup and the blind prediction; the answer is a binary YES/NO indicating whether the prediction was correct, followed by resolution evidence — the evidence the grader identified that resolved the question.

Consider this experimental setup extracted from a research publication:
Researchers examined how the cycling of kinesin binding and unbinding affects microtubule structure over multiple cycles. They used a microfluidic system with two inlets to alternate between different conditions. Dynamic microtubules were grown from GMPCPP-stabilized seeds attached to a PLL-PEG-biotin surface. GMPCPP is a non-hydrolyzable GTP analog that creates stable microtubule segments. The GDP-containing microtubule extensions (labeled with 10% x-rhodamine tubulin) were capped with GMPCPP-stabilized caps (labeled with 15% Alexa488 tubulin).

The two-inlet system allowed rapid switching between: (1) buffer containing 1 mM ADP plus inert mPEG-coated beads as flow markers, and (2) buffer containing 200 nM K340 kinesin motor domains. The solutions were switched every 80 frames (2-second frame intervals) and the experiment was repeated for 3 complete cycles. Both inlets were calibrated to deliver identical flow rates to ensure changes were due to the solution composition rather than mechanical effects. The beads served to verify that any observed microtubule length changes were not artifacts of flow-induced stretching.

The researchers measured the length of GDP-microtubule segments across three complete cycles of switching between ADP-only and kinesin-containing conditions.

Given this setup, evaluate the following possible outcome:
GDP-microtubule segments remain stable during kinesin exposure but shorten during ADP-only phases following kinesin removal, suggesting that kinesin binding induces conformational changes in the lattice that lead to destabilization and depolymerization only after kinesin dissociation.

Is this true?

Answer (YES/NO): NO